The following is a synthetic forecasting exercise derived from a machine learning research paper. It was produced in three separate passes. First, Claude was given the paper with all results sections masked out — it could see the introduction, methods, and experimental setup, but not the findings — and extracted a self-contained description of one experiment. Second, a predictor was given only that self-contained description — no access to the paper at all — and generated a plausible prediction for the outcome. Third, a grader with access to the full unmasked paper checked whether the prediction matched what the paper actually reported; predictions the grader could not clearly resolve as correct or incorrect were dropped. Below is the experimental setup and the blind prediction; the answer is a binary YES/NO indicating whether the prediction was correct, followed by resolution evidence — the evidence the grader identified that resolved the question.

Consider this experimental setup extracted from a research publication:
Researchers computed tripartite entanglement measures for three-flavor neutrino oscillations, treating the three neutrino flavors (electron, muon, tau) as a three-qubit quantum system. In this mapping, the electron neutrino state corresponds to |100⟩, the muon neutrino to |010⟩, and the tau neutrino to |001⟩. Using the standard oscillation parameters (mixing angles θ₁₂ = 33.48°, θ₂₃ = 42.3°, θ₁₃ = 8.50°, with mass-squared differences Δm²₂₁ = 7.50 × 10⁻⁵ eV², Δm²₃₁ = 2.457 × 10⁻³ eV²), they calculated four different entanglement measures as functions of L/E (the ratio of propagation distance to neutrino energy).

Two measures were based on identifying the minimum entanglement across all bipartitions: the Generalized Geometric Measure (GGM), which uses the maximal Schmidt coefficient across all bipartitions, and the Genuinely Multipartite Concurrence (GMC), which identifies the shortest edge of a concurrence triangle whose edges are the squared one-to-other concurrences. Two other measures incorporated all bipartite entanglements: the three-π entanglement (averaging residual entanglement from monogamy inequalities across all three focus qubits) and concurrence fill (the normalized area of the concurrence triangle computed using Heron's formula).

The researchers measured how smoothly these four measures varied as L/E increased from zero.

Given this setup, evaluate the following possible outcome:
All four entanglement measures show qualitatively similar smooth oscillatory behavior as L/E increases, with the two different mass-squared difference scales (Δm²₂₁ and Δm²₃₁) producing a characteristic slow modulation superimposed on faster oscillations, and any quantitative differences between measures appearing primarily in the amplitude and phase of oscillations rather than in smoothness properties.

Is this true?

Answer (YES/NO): NO